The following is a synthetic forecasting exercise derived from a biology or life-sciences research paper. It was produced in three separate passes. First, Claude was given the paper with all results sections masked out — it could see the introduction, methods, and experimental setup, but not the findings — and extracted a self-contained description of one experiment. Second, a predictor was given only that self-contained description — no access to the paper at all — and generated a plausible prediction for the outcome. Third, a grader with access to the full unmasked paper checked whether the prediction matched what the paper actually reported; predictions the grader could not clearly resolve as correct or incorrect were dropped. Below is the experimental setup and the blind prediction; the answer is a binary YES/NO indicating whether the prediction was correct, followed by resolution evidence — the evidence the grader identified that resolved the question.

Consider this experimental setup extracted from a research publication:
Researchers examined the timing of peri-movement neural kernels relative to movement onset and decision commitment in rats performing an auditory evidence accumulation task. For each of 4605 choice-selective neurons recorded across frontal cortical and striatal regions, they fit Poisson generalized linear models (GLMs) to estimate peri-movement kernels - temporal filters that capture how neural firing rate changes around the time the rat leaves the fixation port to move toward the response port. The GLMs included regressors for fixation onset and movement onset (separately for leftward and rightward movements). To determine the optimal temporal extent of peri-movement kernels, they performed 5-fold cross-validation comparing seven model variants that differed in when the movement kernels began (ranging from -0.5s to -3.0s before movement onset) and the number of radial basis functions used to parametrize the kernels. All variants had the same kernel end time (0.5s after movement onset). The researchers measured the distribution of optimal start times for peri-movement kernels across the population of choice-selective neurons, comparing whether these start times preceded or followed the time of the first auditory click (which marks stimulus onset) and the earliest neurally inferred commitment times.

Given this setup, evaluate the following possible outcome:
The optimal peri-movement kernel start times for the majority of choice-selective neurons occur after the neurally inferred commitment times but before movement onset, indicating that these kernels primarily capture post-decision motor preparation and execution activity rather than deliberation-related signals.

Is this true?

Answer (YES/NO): NO